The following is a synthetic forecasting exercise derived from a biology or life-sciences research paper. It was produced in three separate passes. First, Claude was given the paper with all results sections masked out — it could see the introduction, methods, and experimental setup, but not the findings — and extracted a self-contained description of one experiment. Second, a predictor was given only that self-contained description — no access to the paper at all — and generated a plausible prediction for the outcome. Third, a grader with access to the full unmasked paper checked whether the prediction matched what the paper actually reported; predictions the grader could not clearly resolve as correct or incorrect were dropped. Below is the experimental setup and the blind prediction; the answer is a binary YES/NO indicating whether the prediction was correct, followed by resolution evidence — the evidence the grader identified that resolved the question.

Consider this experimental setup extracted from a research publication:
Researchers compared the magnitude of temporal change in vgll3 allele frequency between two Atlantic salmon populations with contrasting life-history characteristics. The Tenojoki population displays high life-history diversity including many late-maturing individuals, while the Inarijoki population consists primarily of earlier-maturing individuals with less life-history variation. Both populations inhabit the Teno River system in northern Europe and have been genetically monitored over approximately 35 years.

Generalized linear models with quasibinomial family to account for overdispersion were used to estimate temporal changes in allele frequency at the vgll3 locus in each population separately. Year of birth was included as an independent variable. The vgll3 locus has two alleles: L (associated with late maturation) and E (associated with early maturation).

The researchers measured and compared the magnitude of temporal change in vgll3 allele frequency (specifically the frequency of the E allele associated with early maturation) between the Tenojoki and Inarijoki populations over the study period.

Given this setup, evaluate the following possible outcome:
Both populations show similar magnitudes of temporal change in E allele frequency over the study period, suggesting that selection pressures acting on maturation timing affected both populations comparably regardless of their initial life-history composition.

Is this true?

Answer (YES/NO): NO